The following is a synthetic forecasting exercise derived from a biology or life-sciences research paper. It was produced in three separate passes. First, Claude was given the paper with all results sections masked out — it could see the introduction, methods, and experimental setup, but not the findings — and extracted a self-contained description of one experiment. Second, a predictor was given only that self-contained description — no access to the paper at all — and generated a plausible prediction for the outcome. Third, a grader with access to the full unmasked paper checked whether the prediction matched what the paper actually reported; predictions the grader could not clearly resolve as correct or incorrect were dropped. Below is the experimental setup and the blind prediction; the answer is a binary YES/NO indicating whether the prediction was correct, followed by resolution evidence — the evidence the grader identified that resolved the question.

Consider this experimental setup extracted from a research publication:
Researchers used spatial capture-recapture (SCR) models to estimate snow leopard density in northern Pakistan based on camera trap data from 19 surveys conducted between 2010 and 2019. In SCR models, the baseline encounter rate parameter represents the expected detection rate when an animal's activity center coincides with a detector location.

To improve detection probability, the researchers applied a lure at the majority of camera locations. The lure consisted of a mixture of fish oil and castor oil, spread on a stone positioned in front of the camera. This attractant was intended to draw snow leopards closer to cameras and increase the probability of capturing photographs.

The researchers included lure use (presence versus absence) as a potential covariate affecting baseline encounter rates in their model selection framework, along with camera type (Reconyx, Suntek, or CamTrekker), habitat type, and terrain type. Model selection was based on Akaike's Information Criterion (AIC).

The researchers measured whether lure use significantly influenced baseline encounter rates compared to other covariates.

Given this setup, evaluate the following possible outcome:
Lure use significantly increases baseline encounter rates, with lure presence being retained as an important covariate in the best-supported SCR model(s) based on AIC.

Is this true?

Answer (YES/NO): NO